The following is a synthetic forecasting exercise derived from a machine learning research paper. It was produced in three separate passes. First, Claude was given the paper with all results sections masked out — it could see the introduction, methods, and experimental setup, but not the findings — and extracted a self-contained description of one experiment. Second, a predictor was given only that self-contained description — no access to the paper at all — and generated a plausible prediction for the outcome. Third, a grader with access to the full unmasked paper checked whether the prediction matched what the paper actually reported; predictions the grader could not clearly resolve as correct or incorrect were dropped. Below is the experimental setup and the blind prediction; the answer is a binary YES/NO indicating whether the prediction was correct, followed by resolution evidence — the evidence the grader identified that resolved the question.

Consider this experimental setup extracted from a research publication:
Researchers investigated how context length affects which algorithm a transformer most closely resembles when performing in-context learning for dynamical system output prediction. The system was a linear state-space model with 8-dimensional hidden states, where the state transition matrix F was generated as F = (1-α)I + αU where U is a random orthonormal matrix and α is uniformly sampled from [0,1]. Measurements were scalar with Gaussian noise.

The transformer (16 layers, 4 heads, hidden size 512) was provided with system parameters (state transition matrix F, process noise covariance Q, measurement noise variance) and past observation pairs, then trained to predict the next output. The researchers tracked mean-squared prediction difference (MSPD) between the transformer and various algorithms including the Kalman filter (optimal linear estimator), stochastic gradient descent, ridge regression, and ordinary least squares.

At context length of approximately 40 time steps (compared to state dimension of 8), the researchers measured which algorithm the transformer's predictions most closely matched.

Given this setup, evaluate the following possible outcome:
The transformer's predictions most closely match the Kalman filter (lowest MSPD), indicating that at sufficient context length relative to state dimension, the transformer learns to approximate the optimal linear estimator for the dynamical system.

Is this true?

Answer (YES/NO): YES